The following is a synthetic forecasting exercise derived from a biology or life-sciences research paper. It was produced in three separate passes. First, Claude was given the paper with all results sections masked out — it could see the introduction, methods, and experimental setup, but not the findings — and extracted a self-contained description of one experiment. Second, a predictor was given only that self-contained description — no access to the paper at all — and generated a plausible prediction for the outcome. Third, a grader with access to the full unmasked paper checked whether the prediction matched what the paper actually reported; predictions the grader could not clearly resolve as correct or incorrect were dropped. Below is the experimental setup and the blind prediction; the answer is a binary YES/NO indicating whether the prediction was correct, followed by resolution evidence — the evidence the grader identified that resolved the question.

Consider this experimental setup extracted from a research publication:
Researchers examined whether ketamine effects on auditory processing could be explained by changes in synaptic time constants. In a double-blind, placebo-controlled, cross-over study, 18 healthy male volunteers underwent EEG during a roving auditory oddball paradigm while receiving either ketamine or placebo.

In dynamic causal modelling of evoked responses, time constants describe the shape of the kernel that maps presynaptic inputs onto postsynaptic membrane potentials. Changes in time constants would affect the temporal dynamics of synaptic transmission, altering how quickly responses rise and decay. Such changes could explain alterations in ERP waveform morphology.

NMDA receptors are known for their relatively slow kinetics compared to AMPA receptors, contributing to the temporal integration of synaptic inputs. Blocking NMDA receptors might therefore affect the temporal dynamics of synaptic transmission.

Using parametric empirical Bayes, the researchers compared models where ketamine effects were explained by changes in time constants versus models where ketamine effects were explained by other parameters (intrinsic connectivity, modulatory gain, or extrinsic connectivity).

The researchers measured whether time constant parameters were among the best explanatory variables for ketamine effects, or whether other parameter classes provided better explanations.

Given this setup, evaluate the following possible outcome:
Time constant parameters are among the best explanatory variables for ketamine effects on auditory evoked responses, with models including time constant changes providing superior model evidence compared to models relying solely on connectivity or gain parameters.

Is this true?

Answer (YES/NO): NO